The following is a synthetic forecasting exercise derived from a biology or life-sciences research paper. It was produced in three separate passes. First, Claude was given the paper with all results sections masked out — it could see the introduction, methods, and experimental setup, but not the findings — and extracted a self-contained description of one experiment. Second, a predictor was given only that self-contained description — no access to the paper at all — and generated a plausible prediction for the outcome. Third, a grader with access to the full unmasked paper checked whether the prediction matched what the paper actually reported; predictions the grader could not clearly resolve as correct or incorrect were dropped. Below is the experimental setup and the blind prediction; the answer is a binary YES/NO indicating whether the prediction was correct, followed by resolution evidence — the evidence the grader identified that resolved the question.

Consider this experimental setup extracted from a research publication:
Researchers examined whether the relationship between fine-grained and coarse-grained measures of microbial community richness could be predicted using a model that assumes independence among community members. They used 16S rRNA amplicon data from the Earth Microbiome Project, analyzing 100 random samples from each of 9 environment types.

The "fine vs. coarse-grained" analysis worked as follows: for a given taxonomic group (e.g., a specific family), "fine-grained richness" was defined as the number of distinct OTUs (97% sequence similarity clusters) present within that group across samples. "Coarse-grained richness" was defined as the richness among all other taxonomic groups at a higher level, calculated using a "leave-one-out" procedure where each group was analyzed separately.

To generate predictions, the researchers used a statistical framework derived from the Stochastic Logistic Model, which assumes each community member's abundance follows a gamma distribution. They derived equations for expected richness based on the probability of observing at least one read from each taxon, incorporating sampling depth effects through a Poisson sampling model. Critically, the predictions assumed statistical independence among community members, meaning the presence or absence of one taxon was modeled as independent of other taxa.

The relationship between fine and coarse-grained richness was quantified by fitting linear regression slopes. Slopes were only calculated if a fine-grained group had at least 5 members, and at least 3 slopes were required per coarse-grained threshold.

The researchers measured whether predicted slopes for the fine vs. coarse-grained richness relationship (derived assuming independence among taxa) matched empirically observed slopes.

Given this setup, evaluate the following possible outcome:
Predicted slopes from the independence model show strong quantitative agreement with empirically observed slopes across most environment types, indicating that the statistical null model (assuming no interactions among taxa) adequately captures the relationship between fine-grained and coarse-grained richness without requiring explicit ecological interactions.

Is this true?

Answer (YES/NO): YES